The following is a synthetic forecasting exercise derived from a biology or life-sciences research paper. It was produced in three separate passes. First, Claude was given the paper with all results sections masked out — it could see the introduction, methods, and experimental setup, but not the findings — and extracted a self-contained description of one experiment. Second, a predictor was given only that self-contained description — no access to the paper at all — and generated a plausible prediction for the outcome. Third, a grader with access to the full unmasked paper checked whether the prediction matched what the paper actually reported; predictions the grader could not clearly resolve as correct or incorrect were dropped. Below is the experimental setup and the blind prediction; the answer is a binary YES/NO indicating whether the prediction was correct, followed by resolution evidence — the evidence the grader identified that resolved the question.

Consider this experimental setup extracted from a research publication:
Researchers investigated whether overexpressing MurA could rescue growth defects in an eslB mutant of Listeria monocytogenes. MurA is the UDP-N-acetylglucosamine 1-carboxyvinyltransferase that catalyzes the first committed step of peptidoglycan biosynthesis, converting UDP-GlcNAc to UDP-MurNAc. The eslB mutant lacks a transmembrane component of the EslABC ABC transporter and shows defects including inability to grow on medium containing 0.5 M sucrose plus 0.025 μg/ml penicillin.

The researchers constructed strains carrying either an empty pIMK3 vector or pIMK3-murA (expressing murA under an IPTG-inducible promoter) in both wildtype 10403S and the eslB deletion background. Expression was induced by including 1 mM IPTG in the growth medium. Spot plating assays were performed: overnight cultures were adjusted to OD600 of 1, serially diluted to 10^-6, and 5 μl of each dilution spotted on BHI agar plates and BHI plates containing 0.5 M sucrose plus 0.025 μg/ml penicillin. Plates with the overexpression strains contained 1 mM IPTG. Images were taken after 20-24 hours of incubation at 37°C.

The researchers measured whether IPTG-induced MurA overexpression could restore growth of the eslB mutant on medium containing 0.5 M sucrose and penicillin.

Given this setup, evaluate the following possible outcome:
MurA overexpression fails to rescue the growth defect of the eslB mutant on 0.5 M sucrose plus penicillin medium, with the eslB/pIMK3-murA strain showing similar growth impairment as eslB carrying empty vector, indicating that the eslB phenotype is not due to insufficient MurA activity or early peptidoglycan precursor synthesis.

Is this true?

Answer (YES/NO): NO